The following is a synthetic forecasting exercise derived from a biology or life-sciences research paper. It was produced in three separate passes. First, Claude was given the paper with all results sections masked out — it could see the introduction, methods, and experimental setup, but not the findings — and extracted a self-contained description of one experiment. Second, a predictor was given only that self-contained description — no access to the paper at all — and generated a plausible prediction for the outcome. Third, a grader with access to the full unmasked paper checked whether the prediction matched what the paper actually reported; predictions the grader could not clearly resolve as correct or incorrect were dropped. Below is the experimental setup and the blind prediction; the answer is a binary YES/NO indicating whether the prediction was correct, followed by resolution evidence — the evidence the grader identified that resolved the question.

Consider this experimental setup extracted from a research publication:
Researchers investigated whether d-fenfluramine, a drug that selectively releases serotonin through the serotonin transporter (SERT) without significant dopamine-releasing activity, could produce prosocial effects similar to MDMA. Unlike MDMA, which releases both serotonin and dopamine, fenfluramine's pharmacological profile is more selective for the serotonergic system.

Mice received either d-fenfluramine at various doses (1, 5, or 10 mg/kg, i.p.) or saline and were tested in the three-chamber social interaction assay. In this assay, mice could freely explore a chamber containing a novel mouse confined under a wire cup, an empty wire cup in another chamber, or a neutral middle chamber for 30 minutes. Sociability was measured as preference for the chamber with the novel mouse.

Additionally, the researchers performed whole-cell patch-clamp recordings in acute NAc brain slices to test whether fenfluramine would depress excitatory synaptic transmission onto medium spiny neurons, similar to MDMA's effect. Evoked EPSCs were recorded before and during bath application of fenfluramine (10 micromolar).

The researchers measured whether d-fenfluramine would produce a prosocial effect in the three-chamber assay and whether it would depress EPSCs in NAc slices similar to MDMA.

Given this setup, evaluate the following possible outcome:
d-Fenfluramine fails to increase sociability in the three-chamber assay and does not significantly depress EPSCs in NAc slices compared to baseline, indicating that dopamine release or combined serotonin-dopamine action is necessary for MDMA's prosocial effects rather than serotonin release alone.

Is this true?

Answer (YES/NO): NO